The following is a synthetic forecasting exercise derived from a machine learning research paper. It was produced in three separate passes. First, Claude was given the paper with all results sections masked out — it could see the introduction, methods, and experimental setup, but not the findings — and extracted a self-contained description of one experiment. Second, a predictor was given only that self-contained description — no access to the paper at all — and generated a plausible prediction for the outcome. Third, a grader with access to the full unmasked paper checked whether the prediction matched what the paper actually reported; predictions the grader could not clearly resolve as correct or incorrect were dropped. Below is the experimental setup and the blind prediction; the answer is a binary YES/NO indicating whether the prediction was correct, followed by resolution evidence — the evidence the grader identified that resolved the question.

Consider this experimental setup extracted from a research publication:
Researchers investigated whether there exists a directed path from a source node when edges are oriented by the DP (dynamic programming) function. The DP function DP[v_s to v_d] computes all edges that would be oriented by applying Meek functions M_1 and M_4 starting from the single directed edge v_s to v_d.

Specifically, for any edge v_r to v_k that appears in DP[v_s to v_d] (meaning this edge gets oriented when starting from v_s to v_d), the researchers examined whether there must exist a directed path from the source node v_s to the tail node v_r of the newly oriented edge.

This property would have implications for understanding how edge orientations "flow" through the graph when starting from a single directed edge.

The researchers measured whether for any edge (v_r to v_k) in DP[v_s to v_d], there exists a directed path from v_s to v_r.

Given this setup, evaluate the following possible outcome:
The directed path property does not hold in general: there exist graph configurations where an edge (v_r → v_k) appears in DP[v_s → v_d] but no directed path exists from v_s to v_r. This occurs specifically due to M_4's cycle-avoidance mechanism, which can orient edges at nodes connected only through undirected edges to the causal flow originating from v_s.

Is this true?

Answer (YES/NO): NO